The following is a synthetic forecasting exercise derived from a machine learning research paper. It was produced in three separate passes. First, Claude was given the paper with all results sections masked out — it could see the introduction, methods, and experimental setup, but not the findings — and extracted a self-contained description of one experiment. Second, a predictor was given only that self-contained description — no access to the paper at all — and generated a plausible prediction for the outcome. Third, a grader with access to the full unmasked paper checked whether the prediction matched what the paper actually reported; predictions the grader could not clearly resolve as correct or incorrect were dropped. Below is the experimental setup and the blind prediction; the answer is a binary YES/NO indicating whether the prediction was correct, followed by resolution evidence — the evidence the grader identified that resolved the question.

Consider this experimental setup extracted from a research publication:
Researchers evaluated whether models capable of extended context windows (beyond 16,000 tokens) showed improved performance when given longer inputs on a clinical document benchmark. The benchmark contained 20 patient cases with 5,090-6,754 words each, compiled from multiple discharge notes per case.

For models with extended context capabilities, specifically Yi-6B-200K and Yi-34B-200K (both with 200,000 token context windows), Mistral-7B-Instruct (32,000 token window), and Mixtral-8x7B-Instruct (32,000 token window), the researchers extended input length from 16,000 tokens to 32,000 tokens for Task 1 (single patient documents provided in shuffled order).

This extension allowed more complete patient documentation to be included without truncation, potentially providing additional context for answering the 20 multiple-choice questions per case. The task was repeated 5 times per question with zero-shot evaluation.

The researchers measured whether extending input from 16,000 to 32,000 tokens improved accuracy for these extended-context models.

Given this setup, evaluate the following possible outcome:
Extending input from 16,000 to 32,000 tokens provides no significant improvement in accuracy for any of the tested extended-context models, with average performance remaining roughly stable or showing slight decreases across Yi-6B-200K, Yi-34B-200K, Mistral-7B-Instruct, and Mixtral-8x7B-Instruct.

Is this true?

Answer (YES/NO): NO